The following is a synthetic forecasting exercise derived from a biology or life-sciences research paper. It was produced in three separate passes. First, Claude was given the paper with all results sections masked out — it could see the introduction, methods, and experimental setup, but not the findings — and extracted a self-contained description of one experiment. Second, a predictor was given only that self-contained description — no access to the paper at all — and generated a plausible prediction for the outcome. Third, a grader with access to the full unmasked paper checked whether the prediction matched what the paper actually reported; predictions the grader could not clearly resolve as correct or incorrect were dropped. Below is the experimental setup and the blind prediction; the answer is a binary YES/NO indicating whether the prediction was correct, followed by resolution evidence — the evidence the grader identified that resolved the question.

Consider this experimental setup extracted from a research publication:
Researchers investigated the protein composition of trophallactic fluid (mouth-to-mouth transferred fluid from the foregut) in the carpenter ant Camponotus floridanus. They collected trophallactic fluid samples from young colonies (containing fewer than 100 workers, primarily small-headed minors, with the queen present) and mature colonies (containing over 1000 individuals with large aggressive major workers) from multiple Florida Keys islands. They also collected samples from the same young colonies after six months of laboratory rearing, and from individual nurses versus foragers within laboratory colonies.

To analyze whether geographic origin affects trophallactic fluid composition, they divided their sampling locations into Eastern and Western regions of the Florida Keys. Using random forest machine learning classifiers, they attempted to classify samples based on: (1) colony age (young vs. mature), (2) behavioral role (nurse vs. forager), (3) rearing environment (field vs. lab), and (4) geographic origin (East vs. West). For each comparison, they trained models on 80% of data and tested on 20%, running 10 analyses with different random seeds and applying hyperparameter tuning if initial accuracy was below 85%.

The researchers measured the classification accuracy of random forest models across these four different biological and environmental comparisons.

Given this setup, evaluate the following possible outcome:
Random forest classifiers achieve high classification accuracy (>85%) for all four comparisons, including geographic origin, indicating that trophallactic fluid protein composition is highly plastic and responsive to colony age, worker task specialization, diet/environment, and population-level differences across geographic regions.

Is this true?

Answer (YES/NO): NO